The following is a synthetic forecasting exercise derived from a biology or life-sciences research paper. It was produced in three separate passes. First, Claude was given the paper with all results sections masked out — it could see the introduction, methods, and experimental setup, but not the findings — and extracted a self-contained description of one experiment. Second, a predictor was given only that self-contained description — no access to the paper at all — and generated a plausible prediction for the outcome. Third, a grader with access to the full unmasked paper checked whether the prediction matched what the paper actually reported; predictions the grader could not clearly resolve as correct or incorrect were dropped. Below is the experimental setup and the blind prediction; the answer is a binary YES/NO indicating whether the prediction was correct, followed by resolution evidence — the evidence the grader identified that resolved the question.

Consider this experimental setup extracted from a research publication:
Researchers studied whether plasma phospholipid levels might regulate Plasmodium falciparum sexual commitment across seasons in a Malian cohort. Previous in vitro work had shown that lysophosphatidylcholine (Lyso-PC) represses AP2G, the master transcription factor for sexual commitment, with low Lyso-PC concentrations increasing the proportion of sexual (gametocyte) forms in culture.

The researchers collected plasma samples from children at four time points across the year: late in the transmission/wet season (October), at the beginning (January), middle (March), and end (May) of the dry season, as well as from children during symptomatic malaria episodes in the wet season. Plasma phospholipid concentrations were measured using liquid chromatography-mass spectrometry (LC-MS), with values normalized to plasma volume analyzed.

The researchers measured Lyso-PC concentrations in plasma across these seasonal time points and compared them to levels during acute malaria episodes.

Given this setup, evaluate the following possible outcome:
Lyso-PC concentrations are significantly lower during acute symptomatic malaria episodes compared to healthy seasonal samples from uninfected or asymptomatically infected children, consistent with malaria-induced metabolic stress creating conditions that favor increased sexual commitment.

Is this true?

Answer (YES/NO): YES